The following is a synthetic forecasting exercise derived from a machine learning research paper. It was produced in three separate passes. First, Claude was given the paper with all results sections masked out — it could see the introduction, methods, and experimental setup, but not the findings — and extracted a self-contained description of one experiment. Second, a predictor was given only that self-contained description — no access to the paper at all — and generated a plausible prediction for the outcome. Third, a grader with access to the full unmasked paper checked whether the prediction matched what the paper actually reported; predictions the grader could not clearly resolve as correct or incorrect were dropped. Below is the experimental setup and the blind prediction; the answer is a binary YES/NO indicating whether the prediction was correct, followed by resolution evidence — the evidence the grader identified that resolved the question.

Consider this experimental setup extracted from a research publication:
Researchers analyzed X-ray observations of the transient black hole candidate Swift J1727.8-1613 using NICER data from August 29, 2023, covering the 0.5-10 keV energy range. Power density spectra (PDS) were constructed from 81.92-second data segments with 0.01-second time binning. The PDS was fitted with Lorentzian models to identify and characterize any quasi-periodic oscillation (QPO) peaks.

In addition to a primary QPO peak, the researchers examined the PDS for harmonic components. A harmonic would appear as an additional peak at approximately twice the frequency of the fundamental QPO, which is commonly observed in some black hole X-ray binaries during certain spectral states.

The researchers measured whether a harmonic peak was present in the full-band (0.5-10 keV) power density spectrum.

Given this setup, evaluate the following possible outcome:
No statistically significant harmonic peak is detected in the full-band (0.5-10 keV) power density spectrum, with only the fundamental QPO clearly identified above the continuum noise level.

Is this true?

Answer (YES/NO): NO